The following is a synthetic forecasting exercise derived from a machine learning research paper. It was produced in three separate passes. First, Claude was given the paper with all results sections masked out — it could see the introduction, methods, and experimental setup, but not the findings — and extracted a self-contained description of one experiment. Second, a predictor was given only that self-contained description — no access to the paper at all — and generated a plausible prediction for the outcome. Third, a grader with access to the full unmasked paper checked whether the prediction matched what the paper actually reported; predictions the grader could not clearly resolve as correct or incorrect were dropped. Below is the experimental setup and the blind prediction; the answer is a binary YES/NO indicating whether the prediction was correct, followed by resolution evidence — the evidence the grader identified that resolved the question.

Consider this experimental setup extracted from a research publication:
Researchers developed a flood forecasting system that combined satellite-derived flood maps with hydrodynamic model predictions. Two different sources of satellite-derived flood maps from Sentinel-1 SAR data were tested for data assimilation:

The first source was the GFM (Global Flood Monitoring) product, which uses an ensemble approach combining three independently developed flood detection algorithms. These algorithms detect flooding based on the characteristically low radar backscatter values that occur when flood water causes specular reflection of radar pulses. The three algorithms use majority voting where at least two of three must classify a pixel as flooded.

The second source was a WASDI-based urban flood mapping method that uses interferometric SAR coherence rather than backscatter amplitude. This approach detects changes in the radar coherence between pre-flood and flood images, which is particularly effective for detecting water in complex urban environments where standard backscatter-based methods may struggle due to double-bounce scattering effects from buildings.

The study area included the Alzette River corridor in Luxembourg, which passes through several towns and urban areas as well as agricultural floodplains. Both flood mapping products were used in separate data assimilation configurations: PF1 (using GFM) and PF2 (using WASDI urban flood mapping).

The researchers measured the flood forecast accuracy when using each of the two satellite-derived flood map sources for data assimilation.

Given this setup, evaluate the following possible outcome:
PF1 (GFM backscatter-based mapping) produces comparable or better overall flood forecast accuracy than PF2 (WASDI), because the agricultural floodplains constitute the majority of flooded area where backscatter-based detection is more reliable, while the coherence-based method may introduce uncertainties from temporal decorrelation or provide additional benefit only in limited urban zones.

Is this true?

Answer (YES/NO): NO